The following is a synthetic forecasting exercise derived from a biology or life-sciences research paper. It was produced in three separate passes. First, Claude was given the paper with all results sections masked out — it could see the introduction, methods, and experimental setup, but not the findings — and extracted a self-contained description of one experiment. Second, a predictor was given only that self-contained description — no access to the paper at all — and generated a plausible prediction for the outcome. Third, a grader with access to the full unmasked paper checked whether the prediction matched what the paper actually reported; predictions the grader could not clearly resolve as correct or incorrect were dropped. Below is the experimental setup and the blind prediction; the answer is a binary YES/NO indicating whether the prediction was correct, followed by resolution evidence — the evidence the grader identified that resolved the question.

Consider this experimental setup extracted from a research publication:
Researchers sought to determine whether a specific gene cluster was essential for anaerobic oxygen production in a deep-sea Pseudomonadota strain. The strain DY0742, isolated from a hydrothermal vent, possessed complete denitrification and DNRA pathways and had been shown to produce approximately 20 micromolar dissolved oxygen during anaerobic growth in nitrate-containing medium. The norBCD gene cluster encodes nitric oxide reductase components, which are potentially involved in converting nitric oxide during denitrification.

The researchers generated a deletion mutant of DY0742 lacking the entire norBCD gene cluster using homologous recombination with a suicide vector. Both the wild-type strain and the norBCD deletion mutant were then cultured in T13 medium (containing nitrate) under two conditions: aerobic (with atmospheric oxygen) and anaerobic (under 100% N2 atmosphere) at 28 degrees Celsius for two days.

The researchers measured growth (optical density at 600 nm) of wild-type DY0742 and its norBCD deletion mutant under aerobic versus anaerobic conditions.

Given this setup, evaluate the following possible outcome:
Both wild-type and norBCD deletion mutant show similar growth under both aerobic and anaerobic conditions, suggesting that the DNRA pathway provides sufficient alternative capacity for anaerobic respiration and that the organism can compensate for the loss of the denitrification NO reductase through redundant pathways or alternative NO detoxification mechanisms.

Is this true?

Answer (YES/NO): NO